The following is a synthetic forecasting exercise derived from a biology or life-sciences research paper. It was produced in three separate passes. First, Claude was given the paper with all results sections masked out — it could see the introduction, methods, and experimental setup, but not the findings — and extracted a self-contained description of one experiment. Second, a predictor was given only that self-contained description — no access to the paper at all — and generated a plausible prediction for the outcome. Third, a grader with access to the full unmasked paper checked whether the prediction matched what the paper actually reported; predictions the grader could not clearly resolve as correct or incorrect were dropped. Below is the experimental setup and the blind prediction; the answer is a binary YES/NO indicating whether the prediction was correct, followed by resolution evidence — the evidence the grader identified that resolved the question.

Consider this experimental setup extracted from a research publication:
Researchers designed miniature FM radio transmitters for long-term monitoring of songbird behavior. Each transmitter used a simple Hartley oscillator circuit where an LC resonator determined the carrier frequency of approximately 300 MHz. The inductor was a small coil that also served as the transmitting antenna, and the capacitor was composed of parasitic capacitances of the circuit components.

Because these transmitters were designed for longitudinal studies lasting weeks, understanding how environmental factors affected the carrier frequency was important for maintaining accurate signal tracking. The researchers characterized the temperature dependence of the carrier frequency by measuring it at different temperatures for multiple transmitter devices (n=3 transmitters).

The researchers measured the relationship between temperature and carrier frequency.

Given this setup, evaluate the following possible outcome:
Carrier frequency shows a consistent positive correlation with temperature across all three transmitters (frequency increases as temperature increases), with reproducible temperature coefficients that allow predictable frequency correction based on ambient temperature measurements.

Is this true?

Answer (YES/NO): NO